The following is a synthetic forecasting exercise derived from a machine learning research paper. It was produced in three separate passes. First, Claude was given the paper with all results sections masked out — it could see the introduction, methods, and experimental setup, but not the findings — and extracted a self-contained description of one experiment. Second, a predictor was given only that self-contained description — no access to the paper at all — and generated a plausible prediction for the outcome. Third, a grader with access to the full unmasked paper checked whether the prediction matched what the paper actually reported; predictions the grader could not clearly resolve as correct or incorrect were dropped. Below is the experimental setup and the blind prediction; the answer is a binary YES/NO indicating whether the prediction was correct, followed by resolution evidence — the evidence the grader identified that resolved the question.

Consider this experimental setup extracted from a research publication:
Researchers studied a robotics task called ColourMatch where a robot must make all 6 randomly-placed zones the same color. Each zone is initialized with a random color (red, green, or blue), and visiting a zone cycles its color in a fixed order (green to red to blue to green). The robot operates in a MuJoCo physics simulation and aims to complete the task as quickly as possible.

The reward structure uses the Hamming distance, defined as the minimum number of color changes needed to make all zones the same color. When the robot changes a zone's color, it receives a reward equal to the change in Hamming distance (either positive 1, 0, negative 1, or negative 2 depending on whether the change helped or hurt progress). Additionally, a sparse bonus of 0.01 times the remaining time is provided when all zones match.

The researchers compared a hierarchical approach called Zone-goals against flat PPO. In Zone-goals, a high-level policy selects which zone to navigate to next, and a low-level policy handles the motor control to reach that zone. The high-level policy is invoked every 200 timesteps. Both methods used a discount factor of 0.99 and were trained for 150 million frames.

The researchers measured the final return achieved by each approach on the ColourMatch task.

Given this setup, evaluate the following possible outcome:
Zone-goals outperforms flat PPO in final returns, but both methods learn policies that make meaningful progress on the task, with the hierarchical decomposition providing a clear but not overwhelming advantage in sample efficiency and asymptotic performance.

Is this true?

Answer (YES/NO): NO